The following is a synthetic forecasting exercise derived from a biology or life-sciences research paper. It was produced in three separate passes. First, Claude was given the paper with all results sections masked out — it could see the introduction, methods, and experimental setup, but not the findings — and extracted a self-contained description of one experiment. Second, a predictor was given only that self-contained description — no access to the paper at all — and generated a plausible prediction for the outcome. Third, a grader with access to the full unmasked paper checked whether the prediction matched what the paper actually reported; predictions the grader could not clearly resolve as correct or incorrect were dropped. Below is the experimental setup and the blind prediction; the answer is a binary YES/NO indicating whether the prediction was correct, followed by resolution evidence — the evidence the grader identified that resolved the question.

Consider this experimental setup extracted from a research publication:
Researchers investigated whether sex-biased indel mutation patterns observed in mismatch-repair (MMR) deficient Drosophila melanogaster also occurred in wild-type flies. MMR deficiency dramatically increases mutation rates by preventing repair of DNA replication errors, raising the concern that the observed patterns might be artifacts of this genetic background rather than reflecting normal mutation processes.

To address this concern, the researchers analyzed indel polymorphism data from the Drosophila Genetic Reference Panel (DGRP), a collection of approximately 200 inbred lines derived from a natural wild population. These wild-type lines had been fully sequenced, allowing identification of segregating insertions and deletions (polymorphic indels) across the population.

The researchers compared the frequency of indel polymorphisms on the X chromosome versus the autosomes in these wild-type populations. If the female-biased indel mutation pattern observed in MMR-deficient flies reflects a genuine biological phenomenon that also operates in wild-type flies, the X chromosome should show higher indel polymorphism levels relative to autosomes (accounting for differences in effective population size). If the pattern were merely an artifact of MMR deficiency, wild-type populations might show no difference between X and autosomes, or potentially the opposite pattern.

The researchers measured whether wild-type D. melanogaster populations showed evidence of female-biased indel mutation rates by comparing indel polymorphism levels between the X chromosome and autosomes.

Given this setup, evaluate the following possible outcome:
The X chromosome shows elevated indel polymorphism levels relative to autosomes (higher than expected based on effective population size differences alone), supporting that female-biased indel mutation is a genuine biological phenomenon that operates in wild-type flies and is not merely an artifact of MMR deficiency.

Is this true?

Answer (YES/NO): YES